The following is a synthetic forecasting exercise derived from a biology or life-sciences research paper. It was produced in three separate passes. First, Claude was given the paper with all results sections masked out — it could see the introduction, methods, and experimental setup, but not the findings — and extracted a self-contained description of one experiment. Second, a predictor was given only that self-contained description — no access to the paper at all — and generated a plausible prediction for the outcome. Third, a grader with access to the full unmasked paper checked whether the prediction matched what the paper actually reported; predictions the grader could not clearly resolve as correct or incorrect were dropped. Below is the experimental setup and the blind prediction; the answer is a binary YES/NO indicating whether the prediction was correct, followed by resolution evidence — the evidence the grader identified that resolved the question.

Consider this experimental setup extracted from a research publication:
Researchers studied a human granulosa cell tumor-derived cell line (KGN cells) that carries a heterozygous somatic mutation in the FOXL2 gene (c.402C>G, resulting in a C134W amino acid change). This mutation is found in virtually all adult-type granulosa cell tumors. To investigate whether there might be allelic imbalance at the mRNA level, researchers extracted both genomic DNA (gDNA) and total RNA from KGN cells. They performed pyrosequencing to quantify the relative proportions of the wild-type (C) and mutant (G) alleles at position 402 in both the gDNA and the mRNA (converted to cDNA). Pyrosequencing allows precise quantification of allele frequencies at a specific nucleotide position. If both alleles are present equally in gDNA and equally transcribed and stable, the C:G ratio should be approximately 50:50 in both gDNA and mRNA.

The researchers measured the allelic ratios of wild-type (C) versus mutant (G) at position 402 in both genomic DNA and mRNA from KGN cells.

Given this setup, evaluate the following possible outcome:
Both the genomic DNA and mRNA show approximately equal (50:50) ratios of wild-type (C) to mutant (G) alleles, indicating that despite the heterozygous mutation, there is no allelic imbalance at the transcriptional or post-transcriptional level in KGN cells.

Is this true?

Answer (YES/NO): NO